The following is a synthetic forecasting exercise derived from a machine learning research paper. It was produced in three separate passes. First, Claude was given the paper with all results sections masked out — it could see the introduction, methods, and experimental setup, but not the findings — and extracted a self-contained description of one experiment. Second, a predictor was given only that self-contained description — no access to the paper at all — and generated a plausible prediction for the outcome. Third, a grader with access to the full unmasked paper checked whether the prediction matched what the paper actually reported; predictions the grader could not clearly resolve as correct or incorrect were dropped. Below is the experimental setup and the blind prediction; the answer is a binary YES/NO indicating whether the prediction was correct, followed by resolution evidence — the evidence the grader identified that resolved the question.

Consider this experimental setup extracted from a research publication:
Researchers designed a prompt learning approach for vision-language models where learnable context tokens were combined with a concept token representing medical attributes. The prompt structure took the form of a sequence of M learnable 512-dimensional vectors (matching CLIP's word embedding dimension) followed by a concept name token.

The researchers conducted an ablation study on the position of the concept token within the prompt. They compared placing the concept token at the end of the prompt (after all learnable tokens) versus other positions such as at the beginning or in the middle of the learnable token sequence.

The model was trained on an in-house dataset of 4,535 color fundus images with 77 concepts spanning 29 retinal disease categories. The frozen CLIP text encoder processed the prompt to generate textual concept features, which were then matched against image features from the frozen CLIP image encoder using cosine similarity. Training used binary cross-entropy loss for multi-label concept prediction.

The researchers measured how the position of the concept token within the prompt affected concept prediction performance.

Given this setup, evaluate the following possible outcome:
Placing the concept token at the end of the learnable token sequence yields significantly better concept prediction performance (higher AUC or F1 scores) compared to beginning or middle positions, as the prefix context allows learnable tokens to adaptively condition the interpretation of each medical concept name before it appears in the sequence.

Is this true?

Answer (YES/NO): NO